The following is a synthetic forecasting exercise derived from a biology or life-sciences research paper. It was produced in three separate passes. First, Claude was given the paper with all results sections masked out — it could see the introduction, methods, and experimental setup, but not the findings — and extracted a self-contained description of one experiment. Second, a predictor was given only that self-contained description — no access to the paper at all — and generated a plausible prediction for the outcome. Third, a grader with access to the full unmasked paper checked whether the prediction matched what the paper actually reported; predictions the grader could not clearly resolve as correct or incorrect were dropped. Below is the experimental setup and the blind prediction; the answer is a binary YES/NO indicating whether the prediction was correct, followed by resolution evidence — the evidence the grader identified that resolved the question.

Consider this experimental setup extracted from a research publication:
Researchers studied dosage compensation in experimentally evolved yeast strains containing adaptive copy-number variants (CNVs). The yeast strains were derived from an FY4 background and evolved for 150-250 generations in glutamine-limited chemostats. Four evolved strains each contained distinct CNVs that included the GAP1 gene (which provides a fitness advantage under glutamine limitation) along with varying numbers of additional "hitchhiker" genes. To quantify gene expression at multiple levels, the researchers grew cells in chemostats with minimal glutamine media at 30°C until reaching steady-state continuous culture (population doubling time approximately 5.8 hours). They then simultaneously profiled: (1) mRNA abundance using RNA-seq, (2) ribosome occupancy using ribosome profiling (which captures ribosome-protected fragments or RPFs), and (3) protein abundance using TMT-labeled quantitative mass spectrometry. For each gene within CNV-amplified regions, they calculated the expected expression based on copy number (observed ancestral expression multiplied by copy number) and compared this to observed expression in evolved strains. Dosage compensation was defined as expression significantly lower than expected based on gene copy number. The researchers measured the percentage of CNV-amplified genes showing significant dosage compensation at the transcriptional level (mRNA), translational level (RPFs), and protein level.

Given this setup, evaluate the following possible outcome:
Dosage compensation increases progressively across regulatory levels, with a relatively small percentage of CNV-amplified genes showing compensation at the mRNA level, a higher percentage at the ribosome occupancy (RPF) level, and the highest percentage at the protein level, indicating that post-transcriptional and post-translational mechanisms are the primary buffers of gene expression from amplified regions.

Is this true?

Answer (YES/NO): NO